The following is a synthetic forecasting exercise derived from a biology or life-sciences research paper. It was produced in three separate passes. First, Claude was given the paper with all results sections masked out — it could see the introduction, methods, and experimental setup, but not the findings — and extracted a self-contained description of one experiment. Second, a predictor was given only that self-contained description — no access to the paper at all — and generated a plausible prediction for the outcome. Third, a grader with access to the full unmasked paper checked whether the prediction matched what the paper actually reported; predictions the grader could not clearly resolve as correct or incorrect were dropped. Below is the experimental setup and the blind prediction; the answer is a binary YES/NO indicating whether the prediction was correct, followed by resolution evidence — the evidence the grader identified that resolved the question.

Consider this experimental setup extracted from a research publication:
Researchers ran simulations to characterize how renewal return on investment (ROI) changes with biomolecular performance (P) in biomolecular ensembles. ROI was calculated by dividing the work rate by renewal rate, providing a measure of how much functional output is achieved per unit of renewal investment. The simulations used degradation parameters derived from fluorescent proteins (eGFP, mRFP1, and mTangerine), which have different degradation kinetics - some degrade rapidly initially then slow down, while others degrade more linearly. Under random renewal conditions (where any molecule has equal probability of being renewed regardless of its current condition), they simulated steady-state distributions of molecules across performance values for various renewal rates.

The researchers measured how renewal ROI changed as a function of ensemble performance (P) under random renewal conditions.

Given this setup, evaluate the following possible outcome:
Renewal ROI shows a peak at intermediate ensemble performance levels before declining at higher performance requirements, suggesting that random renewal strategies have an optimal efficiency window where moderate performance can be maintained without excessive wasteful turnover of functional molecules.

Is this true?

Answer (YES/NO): NO